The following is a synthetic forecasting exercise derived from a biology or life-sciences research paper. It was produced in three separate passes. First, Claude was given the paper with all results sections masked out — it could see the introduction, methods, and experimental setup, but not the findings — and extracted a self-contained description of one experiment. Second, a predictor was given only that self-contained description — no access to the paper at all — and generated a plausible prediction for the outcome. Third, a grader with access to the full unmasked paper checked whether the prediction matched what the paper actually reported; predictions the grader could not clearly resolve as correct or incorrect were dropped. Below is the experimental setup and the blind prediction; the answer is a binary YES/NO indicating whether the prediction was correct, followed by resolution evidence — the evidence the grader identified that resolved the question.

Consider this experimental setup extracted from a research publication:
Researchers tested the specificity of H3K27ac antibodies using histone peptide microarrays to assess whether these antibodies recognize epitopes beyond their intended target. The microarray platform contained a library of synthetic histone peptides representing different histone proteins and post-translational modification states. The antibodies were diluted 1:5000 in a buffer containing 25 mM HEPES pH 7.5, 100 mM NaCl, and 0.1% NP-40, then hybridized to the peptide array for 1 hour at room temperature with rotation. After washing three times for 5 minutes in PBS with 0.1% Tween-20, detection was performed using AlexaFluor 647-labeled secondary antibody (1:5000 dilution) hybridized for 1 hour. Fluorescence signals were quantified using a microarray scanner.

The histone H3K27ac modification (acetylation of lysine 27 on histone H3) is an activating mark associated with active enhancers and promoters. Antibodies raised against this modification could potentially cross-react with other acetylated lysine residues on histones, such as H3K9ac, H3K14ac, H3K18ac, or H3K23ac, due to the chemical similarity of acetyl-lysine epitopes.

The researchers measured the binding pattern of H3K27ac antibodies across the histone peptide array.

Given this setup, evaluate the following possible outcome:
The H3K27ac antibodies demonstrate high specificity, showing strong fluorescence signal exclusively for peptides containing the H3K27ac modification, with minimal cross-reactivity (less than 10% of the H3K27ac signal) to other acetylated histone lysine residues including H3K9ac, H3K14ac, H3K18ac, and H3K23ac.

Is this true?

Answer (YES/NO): NO